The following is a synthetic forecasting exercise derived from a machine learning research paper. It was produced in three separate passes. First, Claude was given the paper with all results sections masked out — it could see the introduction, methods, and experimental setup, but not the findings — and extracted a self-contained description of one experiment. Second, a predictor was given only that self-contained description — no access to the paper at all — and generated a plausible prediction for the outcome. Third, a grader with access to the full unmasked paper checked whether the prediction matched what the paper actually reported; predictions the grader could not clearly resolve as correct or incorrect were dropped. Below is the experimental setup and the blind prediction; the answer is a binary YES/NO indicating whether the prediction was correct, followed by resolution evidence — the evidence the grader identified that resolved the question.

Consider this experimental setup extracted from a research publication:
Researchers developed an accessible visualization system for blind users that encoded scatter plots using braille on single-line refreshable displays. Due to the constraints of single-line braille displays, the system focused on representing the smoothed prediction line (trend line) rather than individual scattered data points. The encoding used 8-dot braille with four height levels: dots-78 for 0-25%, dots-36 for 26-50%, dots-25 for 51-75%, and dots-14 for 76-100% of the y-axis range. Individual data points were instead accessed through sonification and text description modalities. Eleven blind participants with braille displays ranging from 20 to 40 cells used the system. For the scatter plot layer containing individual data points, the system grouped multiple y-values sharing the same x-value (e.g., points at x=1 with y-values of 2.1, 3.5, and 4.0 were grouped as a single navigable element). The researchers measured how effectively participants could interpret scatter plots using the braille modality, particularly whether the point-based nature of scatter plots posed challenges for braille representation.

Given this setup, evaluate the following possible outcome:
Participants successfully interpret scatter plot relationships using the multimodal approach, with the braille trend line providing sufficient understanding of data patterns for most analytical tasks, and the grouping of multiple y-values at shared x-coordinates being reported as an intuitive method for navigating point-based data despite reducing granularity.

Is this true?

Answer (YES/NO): NO